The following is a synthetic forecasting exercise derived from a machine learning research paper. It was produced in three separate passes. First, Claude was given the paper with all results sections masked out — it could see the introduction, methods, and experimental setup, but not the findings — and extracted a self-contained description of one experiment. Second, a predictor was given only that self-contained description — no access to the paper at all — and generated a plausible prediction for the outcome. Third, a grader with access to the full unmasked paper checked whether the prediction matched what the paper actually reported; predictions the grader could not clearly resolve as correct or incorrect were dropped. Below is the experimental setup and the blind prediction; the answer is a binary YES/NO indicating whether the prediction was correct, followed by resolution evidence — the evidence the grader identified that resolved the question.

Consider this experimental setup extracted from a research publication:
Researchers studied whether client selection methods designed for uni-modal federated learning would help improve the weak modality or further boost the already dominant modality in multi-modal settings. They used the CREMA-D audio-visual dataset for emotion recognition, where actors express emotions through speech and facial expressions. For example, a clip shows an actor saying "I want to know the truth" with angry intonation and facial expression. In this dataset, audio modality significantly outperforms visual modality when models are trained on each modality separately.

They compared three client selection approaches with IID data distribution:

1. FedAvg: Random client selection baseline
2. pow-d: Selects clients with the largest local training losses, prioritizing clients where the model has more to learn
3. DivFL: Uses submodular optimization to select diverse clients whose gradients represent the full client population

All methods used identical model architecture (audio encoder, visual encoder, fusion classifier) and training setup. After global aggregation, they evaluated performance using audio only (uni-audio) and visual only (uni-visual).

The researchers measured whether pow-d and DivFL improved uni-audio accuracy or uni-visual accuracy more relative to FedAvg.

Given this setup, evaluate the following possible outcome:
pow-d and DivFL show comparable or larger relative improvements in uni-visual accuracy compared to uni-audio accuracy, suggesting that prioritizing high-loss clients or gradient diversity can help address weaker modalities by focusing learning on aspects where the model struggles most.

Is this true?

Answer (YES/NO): NO